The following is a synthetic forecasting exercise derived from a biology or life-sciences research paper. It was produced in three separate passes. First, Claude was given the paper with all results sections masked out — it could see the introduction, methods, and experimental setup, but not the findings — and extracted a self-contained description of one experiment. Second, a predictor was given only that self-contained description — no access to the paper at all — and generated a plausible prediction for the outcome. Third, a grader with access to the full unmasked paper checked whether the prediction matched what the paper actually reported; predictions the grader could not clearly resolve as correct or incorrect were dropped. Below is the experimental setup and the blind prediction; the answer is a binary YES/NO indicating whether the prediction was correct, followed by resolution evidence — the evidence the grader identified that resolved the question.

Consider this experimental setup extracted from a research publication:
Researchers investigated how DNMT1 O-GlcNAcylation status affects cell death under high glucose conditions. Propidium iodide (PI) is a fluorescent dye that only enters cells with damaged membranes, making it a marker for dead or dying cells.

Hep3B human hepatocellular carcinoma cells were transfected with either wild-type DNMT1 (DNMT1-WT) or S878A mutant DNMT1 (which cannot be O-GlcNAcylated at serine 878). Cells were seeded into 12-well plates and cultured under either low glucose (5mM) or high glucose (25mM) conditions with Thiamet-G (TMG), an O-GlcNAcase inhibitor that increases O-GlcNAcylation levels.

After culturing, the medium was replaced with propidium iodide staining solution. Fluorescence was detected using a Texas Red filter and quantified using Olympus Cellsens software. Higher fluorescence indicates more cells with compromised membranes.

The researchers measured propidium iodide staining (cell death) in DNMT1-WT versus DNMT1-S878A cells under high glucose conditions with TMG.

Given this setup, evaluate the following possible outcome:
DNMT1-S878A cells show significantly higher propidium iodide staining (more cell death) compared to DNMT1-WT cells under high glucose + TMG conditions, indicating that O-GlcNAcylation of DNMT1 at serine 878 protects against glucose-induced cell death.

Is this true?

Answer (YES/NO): NO